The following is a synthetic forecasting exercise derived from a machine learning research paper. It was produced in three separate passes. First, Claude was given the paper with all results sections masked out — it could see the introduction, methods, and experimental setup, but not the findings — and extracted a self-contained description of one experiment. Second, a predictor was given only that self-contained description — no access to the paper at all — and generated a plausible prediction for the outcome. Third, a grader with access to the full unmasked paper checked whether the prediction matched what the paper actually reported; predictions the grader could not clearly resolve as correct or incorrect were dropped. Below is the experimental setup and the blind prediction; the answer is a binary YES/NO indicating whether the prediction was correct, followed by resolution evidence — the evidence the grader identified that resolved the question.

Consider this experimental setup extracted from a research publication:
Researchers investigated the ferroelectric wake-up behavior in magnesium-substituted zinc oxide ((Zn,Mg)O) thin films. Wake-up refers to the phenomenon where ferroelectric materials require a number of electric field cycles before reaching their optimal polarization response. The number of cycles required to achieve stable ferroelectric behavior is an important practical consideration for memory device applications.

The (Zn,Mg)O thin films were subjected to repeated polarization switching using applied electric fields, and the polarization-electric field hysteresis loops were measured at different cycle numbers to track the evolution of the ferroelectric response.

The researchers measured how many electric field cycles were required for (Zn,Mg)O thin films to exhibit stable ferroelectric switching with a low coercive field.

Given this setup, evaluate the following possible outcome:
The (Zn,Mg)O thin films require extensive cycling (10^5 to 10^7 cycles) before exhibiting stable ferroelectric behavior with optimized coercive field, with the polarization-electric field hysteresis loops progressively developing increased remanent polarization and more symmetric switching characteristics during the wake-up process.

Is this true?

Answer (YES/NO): NO